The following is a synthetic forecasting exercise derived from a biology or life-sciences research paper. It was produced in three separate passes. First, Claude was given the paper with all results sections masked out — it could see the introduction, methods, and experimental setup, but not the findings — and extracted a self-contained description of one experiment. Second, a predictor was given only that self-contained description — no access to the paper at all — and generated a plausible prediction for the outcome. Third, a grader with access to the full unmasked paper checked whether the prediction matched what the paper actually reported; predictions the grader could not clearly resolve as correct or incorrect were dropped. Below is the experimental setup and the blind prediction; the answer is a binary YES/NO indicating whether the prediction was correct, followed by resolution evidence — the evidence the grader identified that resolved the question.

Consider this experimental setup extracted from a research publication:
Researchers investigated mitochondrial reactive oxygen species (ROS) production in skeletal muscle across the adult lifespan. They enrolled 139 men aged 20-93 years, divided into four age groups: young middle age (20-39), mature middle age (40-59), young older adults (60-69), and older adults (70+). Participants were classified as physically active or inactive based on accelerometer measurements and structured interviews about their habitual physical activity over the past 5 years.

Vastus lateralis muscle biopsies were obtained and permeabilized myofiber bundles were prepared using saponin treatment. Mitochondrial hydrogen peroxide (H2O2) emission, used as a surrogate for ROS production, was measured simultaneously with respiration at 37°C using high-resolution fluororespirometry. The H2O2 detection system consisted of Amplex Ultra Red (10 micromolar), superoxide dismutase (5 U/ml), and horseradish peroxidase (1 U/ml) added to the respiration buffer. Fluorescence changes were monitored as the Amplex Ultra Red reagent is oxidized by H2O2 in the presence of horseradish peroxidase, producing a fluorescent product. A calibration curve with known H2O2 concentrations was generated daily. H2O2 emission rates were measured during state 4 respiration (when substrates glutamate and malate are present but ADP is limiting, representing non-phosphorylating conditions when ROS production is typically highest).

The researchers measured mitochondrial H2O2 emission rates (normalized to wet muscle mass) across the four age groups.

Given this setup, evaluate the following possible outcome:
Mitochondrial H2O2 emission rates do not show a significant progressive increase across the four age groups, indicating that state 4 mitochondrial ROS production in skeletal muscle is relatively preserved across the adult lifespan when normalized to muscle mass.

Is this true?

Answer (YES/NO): YES